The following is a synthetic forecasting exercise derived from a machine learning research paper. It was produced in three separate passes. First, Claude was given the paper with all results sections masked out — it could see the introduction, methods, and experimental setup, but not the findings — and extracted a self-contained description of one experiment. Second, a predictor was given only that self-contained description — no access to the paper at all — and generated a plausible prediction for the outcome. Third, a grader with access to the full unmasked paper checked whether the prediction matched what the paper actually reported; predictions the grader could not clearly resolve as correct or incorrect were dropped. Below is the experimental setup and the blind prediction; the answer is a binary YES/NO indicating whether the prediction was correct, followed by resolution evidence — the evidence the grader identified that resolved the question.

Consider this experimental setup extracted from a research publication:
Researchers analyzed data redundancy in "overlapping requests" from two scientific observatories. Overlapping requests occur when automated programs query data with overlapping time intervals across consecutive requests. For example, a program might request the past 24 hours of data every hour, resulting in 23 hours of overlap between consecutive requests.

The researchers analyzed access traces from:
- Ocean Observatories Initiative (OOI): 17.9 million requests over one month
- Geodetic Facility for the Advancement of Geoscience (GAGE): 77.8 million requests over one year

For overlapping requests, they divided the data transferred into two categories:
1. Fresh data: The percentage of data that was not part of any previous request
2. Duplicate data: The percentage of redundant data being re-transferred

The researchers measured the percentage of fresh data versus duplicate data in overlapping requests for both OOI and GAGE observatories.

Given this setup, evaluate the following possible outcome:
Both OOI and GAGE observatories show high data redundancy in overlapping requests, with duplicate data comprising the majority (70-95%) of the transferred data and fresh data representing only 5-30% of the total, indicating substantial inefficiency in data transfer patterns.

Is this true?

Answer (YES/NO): YES